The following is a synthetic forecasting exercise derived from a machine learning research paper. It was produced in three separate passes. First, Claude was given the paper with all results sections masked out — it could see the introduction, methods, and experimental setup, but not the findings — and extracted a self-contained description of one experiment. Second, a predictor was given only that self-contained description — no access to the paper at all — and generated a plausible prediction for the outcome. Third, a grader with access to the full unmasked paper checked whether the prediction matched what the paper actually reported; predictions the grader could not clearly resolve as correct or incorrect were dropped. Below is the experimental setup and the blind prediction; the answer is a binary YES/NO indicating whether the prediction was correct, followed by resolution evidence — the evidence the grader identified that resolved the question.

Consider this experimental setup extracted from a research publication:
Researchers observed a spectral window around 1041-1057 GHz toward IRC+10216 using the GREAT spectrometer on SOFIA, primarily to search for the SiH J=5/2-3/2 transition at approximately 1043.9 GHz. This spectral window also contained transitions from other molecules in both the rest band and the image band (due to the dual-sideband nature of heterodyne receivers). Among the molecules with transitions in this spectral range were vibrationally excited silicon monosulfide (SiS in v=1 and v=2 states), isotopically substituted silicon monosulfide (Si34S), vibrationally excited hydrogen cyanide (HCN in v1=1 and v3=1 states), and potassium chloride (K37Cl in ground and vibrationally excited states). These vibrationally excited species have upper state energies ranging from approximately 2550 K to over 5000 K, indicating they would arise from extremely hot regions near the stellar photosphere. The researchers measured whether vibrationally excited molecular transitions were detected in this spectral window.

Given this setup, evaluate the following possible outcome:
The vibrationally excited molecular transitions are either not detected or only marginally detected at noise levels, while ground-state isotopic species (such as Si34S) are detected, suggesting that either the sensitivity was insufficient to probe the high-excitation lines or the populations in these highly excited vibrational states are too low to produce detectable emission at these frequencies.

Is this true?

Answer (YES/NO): NO